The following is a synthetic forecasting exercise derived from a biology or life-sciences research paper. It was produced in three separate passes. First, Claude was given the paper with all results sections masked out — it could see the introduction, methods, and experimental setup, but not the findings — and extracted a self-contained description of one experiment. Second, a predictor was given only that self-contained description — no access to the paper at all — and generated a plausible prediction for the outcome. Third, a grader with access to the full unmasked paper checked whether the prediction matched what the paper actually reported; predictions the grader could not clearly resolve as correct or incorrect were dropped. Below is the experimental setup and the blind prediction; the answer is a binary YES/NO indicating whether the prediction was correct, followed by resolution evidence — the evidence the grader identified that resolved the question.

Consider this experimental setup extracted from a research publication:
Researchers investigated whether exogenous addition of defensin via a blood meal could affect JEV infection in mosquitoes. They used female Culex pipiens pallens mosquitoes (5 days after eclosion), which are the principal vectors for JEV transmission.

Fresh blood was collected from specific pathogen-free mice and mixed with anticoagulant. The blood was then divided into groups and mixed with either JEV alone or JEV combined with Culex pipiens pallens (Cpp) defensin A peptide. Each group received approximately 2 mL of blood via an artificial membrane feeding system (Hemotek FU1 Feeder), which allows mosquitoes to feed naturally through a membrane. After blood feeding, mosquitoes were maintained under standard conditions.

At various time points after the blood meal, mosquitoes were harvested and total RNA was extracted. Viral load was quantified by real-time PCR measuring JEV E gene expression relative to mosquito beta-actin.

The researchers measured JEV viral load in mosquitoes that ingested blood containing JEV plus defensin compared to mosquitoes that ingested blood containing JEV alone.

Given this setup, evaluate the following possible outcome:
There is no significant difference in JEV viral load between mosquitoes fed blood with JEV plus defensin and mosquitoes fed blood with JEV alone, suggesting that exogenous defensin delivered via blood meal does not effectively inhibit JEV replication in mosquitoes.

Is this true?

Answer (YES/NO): NO